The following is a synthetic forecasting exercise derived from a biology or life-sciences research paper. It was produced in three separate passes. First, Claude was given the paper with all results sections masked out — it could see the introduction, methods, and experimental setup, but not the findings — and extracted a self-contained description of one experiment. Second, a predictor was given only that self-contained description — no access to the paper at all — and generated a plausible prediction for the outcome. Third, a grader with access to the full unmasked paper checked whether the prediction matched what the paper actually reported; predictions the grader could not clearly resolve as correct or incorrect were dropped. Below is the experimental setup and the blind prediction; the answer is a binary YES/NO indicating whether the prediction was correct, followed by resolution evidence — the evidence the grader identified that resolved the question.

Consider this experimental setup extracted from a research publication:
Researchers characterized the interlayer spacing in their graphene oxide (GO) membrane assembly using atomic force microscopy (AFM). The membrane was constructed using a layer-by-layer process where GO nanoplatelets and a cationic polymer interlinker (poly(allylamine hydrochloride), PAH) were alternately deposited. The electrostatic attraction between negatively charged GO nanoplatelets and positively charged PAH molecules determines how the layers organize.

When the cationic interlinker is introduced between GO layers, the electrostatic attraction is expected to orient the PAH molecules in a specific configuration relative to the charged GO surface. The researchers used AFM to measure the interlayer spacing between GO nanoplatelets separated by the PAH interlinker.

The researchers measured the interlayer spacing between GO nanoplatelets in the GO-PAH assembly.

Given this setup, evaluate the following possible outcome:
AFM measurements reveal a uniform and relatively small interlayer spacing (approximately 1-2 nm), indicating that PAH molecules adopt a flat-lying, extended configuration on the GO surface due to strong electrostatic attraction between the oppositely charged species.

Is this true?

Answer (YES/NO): NO